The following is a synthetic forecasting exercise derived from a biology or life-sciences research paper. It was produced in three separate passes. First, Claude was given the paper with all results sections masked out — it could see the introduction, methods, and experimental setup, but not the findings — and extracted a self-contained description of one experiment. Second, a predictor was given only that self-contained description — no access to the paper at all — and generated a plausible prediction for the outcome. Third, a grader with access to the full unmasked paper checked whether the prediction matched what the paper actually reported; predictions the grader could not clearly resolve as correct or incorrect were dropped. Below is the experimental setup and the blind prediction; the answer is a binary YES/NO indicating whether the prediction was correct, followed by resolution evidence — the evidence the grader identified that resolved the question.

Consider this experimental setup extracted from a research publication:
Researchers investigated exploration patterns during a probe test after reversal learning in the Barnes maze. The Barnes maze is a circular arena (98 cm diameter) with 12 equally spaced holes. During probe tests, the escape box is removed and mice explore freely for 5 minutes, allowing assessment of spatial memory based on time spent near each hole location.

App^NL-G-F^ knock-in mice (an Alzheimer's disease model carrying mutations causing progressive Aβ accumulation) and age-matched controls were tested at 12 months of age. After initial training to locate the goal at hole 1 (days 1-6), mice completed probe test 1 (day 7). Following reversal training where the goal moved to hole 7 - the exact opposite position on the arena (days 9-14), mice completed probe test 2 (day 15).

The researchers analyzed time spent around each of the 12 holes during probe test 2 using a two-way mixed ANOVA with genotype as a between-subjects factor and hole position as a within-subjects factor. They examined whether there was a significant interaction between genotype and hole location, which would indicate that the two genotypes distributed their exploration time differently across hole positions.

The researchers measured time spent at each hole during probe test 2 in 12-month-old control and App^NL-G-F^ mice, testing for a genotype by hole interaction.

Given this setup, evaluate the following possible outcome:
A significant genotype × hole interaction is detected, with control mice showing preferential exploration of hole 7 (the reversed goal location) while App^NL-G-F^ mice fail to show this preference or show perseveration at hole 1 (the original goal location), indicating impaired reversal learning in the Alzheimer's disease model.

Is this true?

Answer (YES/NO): NO